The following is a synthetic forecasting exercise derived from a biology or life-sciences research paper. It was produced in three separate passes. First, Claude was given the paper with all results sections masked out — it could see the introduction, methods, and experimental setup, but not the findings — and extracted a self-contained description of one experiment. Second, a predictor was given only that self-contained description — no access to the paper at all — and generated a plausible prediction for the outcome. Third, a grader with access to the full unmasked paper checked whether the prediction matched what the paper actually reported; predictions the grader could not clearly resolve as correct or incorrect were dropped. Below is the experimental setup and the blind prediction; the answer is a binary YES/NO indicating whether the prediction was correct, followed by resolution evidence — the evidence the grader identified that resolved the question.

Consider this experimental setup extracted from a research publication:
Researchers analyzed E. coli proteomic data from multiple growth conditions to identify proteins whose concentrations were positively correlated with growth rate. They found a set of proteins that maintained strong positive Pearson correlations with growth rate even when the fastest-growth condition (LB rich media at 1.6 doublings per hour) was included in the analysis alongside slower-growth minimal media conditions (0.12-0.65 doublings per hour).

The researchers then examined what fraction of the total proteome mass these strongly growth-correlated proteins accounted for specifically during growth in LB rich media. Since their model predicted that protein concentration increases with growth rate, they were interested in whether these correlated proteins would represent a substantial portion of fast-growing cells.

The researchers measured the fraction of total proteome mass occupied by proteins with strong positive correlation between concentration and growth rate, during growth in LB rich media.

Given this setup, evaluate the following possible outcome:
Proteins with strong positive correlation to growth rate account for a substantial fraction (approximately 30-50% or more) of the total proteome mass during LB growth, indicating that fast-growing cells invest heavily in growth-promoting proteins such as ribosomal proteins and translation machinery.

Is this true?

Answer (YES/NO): YES